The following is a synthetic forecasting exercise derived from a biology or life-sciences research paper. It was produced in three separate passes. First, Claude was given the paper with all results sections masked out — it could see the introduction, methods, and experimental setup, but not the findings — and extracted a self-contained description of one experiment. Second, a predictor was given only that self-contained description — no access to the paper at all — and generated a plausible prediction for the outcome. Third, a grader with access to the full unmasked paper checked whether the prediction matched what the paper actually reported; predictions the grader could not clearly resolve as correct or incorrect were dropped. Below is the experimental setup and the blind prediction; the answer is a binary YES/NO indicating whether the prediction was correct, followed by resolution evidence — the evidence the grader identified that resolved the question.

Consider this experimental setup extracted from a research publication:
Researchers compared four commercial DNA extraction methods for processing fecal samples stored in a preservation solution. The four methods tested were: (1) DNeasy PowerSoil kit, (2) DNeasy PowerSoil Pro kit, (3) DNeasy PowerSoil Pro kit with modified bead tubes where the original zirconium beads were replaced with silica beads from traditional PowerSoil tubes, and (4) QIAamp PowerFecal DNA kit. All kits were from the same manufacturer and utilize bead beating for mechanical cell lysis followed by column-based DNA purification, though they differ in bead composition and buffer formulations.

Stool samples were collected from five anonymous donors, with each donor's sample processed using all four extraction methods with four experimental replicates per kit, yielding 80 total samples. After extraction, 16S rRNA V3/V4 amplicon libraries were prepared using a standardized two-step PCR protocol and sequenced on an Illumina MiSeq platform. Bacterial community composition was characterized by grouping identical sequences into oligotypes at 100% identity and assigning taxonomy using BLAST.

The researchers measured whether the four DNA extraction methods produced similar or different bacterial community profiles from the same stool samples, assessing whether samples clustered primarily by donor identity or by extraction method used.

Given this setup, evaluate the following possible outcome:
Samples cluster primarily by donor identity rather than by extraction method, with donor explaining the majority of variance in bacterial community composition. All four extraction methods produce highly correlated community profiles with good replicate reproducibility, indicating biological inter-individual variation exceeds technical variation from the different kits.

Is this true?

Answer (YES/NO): NO